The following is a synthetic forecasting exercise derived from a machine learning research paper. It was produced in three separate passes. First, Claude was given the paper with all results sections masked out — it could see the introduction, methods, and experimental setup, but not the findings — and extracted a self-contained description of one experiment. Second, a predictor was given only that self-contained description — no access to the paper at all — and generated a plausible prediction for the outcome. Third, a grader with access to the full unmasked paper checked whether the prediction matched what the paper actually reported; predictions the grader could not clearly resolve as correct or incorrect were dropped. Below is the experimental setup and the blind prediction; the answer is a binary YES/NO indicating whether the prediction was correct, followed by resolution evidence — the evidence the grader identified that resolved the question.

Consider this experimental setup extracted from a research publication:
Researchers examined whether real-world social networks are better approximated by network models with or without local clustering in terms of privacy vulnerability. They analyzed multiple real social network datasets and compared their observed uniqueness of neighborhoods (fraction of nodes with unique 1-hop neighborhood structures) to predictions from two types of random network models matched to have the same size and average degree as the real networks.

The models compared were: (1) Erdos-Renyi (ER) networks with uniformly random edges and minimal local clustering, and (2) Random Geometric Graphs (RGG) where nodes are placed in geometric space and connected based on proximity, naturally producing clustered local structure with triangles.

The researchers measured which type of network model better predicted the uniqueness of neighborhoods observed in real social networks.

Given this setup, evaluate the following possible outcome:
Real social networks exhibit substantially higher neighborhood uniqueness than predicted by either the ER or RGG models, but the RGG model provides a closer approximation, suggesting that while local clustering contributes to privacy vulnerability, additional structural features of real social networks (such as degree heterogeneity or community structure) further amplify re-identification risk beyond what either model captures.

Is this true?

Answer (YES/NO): NO